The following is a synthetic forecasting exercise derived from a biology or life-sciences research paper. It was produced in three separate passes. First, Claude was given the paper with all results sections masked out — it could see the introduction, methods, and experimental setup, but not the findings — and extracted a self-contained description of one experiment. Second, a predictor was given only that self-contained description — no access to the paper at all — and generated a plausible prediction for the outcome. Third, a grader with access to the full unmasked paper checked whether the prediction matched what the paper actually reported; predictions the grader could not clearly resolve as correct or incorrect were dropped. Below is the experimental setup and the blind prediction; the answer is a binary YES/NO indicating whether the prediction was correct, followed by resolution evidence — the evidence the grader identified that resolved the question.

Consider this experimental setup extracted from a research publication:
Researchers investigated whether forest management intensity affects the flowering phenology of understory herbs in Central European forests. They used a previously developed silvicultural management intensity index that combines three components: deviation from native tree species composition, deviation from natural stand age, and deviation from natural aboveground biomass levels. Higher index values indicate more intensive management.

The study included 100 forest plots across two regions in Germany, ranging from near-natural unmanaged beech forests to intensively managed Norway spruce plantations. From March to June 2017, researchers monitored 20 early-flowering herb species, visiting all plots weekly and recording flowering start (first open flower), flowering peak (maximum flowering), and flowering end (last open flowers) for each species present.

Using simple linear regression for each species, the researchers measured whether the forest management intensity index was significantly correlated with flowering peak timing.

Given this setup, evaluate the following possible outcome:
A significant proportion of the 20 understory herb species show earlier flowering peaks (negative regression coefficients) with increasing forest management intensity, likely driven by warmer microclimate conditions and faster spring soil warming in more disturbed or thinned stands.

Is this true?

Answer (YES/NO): NO